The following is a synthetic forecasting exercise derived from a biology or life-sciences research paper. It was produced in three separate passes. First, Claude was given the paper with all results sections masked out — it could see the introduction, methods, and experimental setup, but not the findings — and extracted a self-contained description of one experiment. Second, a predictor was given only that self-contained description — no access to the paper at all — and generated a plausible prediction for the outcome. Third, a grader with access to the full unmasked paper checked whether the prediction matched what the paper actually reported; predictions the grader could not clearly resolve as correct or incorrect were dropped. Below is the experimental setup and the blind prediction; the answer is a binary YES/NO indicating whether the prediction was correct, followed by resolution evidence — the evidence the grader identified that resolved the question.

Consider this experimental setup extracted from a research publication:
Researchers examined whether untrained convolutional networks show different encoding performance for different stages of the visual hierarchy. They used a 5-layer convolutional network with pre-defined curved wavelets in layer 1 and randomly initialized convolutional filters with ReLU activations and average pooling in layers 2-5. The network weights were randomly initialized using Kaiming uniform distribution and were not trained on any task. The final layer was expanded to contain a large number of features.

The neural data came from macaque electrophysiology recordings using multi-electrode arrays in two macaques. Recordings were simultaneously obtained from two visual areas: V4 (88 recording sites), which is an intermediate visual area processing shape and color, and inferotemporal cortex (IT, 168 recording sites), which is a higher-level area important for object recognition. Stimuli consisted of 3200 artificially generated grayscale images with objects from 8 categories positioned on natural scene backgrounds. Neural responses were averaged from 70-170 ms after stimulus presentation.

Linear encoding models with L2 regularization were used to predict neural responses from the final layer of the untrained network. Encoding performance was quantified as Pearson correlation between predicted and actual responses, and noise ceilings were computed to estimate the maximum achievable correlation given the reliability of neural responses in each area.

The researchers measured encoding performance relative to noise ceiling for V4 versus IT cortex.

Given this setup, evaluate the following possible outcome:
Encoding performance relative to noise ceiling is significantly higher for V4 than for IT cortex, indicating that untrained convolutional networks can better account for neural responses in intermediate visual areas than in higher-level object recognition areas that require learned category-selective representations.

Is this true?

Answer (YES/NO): NO